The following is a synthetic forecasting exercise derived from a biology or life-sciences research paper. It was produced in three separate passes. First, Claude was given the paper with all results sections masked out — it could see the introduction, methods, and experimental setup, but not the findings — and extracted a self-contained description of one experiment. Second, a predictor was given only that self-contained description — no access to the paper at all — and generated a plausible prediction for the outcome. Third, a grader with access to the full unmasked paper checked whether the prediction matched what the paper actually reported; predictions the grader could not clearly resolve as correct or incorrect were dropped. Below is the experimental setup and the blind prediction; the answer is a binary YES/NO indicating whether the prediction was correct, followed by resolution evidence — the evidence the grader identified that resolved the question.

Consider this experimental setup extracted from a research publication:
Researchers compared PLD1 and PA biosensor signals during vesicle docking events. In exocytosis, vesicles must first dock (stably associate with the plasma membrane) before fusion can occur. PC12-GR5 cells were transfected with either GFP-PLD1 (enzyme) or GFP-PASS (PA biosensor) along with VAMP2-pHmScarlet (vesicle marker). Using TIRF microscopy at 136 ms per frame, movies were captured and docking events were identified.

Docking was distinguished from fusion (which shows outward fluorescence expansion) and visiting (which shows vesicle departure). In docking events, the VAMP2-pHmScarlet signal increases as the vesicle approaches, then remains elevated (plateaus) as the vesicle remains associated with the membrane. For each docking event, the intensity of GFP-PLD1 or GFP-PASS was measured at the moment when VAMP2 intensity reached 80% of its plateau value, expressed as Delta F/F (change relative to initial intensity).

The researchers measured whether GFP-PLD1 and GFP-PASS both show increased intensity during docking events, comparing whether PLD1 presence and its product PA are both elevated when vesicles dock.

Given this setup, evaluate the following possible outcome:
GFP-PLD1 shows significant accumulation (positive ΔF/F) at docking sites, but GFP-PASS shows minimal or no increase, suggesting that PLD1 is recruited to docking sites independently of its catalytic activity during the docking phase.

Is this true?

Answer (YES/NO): YES